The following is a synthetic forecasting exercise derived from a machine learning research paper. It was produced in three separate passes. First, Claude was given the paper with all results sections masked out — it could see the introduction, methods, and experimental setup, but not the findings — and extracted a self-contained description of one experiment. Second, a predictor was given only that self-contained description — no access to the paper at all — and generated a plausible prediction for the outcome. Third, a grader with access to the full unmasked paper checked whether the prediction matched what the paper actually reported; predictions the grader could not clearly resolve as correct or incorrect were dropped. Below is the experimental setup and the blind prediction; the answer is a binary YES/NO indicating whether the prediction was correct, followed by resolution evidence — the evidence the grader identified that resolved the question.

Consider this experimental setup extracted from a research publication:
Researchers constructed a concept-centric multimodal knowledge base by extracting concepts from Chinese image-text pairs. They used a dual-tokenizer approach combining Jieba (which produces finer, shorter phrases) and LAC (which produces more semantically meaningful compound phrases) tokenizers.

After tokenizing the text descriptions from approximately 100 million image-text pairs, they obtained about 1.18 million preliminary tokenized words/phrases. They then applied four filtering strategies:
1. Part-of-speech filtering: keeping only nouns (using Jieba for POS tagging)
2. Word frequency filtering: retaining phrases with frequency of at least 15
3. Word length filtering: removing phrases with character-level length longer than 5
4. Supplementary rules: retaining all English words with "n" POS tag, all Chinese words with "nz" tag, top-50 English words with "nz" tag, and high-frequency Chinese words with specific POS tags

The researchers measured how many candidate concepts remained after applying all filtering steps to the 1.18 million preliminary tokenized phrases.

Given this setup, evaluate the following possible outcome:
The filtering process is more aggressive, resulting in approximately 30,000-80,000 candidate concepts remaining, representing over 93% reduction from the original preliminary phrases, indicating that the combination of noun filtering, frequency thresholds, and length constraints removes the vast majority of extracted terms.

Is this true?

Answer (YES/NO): NO